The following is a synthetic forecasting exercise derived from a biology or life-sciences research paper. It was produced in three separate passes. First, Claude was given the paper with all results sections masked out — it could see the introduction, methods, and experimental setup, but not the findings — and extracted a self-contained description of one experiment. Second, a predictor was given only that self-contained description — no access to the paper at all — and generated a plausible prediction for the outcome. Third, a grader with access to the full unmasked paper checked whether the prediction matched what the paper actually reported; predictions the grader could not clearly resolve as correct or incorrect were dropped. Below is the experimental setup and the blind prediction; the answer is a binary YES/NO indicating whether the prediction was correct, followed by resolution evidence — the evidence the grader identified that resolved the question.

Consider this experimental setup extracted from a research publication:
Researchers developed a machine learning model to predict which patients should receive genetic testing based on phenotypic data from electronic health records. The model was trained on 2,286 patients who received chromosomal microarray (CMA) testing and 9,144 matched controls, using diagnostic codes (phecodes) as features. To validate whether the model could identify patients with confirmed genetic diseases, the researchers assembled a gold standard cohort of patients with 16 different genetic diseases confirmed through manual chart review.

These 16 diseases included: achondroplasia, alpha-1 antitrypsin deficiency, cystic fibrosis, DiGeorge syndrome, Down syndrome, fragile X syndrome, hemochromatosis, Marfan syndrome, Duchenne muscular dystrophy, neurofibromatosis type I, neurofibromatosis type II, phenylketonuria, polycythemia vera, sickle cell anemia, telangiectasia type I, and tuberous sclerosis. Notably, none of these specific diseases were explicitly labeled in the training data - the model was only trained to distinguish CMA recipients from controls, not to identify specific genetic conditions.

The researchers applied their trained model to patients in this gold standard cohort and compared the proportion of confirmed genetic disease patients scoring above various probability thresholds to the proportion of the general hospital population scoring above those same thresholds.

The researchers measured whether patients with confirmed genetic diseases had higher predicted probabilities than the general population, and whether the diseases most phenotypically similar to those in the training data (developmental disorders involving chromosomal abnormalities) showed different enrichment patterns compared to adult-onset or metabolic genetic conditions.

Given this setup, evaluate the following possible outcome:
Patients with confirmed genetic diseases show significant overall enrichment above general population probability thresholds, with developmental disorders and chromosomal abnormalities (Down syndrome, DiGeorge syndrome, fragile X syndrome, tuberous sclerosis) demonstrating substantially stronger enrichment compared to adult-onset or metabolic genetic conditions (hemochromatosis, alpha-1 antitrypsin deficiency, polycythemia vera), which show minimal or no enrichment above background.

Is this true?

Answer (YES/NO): NO